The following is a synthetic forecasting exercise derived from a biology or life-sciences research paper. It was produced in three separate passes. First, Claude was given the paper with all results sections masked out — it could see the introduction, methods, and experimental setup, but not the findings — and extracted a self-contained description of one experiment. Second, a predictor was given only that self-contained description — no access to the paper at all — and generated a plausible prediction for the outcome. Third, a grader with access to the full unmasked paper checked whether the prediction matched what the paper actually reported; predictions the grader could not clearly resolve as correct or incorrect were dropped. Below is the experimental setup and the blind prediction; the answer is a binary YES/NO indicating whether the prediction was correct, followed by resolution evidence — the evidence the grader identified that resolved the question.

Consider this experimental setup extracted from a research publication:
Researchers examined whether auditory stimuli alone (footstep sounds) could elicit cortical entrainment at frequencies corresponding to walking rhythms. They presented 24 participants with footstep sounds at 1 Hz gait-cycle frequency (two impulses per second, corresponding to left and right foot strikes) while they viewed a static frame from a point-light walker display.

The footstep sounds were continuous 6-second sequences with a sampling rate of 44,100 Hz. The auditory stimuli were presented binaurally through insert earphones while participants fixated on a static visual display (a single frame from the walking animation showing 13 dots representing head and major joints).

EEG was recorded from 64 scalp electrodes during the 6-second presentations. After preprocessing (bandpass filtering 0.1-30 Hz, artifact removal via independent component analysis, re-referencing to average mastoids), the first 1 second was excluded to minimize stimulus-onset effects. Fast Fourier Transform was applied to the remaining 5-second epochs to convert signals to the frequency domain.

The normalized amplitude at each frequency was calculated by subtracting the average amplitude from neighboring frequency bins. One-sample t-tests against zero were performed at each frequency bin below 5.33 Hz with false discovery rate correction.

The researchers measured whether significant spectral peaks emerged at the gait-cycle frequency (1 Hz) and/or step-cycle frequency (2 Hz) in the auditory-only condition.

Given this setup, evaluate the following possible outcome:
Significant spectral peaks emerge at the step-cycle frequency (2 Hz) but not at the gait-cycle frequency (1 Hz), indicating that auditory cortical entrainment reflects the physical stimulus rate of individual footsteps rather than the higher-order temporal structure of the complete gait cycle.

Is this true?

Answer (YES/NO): YES